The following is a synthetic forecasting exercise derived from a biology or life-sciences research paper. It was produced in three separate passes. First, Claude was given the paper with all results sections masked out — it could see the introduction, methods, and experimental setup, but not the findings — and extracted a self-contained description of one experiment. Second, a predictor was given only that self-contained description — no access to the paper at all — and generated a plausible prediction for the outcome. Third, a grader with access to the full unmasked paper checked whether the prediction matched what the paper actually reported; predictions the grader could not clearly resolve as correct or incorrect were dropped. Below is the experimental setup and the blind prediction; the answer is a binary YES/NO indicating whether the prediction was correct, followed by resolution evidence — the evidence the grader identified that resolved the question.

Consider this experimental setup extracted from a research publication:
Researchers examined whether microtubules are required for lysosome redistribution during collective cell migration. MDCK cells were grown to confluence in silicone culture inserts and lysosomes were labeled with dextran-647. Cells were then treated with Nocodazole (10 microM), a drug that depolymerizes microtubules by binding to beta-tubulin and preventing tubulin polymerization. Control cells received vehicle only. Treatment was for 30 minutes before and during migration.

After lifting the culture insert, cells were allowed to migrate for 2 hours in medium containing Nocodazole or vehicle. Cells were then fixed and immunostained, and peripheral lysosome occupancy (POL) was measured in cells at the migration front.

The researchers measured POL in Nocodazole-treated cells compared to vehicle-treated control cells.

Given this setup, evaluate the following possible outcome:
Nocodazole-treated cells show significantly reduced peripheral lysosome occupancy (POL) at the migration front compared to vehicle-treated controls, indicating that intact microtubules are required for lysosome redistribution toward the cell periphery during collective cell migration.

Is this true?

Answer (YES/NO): YES